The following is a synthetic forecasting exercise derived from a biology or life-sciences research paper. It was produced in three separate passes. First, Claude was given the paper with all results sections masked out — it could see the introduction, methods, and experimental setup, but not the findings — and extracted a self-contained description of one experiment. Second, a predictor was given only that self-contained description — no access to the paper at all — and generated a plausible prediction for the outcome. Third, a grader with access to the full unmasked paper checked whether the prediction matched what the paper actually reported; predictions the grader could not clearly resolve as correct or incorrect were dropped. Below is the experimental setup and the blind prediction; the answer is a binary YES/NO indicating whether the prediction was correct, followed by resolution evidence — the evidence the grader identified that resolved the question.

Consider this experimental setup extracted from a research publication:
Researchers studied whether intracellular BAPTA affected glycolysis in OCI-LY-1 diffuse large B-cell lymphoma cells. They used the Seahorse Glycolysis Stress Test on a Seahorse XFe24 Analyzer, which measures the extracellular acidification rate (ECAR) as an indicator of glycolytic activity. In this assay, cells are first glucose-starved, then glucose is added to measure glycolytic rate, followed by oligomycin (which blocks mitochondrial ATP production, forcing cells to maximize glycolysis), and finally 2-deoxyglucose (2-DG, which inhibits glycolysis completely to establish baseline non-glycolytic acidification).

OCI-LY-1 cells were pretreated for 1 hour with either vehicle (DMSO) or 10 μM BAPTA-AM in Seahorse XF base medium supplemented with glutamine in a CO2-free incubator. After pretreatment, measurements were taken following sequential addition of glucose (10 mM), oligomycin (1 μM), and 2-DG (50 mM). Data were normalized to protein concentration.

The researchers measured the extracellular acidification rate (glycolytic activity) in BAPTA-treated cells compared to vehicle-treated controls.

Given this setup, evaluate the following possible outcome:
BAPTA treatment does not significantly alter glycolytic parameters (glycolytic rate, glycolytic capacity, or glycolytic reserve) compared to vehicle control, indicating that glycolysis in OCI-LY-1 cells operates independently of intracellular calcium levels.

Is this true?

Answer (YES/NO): NO